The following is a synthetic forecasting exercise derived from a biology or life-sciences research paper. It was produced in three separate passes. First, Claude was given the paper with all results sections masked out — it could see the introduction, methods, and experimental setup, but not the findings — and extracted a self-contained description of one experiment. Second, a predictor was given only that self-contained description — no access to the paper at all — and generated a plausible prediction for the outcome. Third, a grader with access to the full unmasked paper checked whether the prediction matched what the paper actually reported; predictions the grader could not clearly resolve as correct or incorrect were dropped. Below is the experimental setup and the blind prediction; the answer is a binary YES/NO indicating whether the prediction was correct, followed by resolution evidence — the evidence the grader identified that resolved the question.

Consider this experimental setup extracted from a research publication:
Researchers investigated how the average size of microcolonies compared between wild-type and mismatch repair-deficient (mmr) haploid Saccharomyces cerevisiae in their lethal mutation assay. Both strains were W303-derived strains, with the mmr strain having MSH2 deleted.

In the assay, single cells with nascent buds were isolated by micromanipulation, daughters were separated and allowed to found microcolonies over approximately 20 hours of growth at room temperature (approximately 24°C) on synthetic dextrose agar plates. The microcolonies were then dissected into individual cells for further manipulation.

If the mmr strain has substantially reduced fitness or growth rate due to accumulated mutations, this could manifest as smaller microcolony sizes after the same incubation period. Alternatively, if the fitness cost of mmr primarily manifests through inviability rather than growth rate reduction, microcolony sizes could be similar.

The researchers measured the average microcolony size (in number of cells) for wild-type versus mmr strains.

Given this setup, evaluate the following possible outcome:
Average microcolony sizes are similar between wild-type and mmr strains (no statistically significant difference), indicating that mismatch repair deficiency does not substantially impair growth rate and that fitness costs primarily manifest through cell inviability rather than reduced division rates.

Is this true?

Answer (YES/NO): YES